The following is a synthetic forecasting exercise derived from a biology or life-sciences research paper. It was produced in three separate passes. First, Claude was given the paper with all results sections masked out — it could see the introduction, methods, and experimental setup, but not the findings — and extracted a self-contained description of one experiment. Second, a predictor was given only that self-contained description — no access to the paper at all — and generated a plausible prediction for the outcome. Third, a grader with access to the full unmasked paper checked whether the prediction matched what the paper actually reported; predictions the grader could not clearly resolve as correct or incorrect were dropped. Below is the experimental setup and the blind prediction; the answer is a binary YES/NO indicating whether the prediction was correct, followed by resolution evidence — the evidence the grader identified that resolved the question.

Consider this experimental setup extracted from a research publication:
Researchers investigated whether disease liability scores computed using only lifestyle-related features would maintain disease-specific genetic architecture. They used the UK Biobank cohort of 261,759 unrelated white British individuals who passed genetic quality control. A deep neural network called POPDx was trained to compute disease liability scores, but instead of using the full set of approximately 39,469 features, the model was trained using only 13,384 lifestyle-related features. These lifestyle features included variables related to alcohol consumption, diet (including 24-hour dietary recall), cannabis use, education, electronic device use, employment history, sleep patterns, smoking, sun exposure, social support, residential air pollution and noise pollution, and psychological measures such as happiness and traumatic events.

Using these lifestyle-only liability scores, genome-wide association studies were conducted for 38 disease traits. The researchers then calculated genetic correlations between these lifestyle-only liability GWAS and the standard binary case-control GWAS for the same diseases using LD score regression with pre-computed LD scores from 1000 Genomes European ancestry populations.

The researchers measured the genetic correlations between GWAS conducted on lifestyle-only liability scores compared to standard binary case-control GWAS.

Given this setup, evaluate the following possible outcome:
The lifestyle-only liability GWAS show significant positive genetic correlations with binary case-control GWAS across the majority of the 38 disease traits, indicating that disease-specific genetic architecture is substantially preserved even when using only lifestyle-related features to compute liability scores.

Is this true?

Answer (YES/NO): NO